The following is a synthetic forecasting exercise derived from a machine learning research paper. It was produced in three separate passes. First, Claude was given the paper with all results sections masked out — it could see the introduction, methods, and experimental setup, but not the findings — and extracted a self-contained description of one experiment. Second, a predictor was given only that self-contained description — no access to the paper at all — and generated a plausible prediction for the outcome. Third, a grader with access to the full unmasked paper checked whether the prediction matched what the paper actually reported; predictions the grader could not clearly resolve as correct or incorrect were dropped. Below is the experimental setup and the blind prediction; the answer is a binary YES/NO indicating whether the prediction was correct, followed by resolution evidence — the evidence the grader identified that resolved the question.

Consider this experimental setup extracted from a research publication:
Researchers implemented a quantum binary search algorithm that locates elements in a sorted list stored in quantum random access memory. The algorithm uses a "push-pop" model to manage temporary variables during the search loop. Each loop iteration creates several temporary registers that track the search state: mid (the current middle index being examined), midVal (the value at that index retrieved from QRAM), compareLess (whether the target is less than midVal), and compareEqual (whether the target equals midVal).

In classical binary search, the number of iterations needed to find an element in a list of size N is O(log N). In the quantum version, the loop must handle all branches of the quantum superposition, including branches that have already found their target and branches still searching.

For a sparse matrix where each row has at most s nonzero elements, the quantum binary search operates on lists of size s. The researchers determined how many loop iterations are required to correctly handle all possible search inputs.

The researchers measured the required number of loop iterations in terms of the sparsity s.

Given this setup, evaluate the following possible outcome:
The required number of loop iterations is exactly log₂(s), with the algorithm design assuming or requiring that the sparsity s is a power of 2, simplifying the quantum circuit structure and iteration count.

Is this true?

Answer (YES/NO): NO